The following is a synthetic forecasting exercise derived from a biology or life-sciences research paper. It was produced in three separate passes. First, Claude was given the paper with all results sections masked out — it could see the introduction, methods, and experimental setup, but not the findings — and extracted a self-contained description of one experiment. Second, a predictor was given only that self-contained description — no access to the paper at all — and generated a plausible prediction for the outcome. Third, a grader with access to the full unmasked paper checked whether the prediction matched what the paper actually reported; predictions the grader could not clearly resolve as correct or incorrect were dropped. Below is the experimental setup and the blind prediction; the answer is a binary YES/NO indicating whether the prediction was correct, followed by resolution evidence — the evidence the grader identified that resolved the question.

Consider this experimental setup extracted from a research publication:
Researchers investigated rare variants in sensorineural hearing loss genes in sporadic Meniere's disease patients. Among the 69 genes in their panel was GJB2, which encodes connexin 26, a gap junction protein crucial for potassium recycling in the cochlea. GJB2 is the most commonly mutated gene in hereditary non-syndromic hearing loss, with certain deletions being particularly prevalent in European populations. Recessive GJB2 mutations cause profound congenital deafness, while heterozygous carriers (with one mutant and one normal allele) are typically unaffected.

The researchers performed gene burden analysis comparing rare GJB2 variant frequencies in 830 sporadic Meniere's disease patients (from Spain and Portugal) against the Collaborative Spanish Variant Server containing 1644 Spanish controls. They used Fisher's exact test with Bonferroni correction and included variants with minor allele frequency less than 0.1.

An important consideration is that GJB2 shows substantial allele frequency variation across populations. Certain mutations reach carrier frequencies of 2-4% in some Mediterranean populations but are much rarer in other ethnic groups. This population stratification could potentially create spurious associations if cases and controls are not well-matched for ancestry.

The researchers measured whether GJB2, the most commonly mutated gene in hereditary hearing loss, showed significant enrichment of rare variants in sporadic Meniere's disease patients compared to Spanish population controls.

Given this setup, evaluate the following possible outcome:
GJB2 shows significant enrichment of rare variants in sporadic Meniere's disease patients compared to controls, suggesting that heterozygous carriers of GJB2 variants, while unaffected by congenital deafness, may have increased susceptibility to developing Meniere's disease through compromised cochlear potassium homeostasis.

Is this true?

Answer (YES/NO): YES